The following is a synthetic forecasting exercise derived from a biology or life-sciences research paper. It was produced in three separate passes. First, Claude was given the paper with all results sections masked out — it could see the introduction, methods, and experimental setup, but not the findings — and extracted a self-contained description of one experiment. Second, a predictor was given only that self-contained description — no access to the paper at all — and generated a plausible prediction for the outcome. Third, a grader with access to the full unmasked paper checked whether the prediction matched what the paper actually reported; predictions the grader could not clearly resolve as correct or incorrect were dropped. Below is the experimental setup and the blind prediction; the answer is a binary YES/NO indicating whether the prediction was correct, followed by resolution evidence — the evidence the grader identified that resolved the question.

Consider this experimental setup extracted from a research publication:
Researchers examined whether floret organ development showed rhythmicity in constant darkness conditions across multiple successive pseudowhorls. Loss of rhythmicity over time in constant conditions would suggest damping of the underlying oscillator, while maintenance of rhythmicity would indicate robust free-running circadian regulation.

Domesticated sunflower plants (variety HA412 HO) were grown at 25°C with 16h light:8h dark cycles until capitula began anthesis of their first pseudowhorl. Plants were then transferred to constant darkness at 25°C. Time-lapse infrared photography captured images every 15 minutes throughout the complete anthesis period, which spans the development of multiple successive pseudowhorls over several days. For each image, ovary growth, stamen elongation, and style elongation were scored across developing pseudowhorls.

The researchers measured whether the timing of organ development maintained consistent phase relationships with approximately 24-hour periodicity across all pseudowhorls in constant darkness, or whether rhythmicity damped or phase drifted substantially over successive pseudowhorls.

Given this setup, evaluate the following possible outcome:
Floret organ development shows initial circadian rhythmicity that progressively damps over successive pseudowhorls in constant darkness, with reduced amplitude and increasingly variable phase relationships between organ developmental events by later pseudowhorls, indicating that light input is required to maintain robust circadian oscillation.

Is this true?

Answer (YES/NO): NO